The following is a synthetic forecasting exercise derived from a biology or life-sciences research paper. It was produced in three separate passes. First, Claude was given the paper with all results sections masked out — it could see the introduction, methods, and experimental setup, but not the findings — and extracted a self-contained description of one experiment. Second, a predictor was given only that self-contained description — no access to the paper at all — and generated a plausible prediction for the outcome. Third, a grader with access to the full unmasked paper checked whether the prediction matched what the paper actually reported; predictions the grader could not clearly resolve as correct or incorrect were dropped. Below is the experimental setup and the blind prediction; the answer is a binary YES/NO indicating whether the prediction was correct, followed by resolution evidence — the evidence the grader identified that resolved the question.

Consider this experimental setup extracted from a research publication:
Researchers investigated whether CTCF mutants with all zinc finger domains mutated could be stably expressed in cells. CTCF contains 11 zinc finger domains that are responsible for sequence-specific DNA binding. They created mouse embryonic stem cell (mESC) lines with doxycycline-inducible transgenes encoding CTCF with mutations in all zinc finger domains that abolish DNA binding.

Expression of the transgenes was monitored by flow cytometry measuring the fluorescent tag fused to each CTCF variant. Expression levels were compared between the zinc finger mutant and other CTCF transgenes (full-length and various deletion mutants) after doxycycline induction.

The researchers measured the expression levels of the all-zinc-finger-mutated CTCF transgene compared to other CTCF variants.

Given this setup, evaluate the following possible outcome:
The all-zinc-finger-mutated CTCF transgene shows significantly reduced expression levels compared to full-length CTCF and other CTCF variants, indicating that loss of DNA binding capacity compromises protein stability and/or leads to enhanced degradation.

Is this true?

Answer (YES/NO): YES